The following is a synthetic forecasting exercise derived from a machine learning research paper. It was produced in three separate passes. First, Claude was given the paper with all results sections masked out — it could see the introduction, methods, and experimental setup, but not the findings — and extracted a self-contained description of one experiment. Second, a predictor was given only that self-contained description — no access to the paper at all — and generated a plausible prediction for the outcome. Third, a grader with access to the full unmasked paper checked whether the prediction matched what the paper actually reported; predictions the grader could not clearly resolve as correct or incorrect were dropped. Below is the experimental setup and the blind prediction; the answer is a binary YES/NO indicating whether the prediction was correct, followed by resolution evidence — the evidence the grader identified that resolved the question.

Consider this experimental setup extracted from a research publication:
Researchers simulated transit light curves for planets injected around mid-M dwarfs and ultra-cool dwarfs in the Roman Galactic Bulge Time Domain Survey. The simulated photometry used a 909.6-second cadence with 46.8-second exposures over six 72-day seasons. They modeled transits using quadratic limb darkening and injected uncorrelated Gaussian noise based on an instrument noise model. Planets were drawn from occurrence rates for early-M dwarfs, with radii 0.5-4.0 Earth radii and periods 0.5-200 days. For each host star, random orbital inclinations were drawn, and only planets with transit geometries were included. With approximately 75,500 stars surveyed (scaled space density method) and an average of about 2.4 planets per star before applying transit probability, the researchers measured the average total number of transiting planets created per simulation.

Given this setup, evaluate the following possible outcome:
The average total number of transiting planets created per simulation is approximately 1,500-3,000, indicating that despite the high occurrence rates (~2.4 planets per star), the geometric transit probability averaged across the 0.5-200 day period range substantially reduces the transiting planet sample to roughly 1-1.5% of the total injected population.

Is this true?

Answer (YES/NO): YES